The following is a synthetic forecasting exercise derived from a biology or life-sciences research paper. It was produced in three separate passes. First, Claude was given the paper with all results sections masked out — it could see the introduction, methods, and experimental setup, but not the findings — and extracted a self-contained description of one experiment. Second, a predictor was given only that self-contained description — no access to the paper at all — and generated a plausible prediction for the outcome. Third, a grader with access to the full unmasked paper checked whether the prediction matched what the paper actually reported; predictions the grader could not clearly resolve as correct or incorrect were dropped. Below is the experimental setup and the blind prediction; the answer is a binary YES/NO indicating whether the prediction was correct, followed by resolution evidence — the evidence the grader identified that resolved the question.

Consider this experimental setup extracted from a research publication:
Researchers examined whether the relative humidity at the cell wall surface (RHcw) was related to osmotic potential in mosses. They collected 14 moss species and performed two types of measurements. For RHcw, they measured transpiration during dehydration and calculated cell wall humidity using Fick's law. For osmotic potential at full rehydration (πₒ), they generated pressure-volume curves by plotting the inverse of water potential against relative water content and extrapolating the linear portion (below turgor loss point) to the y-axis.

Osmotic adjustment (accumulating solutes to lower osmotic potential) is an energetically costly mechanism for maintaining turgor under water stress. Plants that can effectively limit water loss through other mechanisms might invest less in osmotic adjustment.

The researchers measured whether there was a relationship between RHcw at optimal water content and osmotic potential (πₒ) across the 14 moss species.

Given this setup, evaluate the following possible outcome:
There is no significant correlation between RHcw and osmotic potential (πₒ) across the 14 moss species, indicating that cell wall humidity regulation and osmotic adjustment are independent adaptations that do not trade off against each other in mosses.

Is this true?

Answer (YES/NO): NO